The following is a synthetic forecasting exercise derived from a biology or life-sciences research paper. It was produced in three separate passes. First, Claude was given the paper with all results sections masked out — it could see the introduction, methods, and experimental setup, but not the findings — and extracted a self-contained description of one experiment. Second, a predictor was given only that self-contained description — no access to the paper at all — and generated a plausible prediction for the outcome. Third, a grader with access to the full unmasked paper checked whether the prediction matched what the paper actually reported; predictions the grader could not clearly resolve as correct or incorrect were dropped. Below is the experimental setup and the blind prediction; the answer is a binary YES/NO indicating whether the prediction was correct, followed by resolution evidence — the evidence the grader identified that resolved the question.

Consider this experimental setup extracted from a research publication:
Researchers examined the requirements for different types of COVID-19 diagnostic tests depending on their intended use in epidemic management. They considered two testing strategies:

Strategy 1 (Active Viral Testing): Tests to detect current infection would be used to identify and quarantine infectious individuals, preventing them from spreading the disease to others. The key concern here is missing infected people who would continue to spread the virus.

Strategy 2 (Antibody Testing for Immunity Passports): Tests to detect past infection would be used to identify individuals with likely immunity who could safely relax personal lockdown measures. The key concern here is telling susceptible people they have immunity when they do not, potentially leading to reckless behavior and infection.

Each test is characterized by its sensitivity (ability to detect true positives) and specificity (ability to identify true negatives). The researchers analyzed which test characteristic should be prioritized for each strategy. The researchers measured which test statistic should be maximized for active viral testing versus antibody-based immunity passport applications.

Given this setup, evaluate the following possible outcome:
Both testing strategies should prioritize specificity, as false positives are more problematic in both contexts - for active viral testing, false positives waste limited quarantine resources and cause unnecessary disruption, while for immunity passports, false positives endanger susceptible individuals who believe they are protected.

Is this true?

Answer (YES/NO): NO